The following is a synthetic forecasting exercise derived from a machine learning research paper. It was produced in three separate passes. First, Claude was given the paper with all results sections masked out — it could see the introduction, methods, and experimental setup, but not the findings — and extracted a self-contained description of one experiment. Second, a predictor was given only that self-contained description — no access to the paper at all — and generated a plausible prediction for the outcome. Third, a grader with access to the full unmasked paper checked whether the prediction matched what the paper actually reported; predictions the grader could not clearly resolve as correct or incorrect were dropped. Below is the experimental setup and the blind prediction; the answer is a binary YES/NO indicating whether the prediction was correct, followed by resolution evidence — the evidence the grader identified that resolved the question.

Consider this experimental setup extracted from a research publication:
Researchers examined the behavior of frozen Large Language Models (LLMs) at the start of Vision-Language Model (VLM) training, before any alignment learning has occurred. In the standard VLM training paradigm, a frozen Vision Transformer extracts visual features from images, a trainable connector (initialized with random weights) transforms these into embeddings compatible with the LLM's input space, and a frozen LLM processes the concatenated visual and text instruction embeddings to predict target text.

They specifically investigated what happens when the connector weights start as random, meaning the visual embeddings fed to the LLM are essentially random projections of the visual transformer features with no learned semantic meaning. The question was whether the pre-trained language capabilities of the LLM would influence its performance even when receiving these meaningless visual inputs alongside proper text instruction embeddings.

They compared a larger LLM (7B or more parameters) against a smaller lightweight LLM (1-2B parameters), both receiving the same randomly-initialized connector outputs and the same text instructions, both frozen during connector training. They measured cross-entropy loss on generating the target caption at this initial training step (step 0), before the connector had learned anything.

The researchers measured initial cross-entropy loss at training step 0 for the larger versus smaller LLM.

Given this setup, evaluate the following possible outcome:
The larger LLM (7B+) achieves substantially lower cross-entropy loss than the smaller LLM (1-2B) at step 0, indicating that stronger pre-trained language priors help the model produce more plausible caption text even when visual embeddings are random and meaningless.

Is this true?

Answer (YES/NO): YES